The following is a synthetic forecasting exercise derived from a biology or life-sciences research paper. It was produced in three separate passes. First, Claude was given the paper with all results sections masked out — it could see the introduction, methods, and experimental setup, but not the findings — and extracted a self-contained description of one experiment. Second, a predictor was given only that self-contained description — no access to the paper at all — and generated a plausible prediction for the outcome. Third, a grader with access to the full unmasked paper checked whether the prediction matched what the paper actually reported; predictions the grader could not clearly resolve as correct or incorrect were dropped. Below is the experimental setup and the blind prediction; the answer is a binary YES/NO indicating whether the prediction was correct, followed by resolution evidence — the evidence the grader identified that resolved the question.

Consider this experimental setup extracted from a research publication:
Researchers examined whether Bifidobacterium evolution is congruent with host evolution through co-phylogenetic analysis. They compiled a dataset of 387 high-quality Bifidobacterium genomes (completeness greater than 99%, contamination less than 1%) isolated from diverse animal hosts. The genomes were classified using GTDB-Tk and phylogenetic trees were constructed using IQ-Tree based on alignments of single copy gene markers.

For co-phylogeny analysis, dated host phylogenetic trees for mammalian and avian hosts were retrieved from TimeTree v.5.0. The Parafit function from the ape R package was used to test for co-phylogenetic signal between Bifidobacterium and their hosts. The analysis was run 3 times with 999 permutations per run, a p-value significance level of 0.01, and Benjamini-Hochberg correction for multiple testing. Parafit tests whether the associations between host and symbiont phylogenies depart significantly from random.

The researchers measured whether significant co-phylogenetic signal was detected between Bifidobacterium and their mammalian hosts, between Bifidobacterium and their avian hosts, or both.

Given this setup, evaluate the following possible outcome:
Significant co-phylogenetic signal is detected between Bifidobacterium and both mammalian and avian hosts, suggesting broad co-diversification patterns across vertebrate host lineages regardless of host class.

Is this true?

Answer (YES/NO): NO